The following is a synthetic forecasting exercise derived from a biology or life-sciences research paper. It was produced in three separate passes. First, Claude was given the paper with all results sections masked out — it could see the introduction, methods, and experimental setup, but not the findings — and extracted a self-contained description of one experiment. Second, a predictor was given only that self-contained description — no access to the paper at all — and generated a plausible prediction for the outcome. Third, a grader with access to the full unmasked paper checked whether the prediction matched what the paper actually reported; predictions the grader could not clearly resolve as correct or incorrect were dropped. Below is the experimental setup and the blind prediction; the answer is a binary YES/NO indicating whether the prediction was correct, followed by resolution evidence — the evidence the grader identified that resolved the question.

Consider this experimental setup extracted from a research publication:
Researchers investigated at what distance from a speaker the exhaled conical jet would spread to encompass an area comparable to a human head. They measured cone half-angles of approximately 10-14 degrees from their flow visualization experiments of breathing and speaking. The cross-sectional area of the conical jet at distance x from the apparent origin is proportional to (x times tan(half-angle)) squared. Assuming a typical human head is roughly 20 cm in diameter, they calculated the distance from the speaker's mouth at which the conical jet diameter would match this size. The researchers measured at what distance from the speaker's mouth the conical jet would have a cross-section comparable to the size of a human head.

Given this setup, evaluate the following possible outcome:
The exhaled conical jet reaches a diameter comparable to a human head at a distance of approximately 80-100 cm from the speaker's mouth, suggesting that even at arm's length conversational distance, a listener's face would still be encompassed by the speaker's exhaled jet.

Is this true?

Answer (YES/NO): NO